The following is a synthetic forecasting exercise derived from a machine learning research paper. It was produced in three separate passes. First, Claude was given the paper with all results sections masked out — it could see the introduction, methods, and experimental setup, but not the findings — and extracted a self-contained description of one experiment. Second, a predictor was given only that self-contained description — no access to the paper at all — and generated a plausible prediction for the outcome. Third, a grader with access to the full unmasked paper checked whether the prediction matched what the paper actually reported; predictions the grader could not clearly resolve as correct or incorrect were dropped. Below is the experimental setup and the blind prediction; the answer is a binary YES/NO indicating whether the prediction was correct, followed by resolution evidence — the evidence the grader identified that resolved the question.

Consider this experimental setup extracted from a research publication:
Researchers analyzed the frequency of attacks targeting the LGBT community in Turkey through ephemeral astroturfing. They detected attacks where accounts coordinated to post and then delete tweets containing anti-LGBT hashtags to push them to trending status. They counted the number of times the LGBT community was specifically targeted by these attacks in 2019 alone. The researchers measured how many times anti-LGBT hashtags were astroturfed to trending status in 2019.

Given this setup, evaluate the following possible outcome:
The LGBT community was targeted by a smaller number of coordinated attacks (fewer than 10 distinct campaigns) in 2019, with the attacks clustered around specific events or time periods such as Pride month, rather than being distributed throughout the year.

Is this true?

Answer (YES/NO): NO